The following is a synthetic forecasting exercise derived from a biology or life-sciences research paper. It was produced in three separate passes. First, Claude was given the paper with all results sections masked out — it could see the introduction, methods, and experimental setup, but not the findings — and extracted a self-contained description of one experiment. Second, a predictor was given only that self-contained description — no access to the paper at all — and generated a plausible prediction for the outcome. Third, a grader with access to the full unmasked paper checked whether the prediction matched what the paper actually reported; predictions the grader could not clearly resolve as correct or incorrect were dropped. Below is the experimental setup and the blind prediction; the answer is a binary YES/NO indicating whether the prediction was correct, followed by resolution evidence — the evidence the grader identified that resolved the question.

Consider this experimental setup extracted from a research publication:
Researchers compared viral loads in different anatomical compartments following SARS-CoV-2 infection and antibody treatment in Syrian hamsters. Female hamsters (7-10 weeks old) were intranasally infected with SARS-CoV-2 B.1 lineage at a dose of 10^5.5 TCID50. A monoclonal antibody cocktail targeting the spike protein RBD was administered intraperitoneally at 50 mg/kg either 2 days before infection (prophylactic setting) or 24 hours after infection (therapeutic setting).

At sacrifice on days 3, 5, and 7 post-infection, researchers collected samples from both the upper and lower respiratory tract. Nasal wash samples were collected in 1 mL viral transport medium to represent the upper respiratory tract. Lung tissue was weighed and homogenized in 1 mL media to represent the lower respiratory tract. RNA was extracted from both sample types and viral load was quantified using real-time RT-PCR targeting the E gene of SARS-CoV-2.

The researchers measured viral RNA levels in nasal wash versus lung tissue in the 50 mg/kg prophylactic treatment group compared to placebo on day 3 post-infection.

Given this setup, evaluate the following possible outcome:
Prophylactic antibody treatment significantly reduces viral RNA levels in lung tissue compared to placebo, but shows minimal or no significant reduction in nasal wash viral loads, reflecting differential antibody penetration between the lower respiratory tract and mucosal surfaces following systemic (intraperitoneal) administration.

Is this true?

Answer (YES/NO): YES